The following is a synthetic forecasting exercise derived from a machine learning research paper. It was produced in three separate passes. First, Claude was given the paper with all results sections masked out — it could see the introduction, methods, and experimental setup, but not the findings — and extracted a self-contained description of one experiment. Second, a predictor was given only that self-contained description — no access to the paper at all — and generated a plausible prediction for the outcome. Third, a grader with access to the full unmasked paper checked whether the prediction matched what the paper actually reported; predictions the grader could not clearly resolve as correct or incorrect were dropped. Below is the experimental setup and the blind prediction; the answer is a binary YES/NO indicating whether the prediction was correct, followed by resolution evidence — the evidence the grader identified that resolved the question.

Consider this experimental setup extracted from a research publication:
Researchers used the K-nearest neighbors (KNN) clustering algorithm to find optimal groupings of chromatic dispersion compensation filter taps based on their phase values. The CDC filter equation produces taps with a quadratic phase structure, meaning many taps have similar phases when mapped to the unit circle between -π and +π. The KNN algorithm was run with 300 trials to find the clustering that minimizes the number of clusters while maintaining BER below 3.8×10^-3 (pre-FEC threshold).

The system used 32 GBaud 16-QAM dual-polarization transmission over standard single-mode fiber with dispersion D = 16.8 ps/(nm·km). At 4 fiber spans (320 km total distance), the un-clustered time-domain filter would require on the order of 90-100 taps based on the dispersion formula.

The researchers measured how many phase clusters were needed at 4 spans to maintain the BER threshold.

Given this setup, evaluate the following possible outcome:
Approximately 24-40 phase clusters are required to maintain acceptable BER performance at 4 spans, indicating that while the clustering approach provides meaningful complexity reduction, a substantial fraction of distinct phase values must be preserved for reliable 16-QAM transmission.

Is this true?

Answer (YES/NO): NO